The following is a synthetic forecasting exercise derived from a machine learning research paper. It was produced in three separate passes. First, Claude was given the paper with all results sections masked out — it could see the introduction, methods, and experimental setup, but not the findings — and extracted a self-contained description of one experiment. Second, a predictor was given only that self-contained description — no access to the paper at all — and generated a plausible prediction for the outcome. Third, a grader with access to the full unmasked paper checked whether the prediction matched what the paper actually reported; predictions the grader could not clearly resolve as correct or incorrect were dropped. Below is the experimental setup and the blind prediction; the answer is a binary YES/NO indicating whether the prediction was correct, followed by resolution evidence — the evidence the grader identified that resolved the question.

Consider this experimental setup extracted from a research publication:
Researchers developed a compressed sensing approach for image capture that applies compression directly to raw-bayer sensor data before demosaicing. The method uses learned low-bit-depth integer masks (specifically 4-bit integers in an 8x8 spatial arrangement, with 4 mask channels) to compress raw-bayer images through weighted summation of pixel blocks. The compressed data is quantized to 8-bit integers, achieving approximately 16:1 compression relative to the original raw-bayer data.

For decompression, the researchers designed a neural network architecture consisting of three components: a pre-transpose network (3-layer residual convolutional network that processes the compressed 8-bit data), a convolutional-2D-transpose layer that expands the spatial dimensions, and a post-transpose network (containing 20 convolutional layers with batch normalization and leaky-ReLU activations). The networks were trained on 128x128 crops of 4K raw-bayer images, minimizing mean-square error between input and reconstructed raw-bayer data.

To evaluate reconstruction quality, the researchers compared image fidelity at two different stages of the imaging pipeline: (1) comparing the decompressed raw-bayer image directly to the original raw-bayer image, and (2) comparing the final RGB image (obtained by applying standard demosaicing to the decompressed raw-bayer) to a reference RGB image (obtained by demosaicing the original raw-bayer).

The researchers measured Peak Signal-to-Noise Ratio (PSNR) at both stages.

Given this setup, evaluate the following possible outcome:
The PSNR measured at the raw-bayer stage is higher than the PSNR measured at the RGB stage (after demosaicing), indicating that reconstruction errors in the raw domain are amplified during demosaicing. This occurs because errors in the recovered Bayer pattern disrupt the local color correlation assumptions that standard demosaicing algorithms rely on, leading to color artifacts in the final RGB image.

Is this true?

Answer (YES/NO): YES